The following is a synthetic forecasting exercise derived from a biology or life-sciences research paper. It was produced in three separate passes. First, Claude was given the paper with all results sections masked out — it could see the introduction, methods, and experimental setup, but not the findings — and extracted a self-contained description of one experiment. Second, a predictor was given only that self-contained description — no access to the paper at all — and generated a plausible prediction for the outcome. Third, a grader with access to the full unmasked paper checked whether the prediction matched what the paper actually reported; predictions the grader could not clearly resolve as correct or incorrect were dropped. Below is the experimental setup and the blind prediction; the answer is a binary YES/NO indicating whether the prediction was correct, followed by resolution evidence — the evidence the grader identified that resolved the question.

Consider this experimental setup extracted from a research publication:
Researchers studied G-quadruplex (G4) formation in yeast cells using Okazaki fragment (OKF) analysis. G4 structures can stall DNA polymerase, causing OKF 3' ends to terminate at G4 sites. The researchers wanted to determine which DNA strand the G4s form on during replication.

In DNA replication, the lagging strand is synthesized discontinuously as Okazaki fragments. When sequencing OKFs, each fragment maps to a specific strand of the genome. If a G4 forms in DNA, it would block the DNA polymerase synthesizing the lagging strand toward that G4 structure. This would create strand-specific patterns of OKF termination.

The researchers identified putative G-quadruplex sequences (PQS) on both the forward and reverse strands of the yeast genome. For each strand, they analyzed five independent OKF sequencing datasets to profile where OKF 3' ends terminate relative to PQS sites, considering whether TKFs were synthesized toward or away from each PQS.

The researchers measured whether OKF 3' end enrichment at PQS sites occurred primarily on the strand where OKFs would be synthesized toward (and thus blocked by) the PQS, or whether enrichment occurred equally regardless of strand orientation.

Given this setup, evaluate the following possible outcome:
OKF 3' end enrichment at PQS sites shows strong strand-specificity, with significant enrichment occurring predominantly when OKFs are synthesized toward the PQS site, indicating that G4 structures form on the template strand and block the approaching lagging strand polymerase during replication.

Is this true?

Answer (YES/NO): YES